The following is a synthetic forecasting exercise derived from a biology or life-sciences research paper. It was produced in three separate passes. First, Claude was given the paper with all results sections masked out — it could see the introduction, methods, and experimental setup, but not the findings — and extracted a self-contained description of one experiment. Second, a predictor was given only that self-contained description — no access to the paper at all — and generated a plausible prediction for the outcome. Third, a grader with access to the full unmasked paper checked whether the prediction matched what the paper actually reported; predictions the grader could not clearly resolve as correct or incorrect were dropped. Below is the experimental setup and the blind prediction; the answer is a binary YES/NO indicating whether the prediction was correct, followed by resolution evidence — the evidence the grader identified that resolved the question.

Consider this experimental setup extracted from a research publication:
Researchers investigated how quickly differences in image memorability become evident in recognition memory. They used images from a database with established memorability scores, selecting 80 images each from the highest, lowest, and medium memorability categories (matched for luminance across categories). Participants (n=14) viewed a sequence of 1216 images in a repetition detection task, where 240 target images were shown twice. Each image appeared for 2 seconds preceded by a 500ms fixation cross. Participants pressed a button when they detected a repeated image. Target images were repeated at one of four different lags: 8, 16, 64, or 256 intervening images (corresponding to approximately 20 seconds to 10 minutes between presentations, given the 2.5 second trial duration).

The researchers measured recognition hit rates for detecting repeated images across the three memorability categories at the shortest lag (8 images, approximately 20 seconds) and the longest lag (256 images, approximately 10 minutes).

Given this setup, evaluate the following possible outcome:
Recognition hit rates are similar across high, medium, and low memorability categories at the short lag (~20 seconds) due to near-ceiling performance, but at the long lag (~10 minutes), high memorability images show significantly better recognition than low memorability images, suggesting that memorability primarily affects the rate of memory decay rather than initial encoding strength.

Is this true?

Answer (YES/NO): NO